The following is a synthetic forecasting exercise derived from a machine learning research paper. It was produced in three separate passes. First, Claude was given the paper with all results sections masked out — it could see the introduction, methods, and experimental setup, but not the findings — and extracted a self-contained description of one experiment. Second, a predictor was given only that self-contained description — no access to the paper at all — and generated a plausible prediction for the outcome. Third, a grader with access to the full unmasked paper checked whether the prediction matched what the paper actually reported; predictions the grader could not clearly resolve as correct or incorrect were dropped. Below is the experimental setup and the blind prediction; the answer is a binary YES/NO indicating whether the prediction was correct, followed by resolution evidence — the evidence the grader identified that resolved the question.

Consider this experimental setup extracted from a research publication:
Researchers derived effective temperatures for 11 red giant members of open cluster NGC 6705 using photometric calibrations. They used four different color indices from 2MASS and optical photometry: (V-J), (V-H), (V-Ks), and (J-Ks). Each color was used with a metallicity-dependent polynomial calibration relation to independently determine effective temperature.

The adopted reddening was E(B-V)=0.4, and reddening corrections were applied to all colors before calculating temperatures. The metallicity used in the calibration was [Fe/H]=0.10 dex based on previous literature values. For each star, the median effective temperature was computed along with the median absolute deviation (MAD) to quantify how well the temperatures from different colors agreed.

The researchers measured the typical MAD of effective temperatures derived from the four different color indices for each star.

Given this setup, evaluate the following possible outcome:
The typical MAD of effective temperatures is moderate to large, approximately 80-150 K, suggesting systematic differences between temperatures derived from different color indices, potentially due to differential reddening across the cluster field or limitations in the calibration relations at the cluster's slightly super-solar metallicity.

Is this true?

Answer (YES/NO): NO